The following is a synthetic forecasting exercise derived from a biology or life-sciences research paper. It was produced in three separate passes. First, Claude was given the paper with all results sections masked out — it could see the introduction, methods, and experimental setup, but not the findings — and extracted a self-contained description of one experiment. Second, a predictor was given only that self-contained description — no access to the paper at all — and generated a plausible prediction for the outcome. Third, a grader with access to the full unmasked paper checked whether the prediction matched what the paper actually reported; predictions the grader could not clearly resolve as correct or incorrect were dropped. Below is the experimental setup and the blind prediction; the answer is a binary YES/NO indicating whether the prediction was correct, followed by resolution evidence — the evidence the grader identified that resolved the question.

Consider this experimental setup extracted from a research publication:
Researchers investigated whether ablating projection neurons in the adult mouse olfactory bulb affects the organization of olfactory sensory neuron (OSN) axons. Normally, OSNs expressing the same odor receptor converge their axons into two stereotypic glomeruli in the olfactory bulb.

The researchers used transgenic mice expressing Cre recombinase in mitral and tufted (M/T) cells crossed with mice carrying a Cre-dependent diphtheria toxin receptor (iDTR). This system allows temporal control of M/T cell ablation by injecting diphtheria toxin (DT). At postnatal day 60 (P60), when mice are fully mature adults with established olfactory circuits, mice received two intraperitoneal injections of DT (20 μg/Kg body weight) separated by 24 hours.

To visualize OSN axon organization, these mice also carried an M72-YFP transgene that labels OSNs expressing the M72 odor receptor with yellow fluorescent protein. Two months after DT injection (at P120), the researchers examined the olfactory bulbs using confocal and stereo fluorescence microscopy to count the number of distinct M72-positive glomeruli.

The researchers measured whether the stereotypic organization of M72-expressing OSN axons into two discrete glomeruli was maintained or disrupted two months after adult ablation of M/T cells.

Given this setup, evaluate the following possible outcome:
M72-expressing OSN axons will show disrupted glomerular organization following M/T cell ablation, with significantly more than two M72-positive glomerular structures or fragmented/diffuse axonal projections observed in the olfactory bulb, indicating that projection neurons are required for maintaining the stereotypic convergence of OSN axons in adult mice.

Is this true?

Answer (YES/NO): YES